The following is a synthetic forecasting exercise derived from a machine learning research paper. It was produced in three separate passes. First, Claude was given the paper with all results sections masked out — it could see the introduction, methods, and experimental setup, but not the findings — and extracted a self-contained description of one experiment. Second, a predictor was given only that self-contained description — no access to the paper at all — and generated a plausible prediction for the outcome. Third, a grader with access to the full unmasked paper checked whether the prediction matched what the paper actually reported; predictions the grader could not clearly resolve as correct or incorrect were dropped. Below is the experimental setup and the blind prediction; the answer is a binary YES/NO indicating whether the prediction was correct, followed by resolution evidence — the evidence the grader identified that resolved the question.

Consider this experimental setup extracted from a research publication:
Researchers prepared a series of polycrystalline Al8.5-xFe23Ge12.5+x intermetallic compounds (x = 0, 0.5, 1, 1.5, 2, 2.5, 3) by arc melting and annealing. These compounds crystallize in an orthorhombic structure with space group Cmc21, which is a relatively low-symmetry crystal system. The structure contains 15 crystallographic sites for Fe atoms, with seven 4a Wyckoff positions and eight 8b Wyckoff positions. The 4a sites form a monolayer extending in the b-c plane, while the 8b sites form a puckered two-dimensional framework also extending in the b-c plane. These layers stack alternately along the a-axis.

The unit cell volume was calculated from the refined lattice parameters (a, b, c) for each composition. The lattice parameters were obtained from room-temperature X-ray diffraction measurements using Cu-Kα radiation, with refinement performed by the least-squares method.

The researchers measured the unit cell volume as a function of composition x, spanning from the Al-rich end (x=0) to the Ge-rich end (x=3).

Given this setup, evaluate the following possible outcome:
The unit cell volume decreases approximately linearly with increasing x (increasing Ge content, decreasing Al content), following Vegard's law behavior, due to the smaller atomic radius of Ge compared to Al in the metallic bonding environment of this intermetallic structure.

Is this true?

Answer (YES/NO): NO